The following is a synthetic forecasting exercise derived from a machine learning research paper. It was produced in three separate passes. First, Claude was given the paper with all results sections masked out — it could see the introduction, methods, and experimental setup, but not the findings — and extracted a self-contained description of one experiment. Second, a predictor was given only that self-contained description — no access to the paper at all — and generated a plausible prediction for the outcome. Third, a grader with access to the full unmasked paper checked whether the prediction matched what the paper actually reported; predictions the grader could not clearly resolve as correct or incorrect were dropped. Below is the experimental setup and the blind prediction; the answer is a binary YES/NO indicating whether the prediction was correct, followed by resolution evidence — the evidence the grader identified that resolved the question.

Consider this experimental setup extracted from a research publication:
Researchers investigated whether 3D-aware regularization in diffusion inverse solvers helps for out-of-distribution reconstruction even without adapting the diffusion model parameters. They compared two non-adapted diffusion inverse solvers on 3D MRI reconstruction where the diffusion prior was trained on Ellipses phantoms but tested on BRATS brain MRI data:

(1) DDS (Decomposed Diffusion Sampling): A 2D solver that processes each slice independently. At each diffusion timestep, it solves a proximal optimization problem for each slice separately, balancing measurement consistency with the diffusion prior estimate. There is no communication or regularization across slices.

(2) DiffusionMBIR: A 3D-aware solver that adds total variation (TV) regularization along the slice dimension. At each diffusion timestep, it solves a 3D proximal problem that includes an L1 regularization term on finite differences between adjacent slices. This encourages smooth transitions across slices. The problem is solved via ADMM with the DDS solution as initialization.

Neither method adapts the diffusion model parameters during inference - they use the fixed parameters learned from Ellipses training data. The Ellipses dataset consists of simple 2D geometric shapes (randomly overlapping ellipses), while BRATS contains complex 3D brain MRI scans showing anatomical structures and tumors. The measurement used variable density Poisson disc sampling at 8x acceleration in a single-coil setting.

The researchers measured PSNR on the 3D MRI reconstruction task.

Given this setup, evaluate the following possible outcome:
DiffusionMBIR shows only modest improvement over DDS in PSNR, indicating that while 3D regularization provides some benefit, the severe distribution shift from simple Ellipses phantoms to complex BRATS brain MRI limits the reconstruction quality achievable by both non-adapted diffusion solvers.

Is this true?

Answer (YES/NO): NO